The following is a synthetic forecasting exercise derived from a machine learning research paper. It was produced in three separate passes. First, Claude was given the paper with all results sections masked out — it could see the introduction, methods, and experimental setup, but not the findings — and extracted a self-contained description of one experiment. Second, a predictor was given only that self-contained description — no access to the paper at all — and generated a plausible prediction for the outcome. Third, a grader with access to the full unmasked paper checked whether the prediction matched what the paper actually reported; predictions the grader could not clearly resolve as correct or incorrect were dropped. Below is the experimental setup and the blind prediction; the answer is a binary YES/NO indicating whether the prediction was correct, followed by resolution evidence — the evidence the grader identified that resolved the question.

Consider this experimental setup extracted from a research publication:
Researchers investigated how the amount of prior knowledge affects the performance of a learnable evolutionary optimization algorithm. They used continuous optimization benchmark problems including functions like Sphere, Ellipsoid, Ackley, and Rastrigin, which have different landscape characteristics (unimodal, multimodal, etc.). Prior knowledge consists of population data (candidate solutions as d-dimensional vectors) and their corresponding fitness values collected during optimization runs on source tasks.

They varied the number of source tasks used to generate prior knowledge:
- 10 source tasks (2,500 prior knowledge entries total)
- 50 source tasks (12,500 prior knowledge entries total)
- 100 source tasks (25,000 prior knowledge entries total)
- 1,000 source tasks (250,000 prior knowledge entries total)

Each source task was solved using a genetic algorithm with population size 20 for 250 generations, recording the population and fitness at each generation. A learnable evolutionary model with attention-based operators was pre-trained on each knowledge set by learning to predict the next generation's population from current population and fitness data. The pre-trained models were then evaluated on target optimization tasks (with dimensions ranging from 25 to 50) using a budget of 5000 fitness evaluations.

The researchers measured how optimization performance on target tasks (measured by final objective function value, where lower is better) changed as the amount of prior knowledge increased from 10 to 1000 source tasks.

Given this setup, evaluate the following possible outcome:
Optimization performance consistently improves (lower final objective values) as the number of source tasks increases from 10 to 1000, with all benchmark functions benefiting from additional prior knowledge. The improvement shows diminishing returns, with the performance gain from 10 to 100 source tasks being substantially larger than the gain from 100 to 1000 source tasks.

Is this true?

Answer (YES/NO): NO